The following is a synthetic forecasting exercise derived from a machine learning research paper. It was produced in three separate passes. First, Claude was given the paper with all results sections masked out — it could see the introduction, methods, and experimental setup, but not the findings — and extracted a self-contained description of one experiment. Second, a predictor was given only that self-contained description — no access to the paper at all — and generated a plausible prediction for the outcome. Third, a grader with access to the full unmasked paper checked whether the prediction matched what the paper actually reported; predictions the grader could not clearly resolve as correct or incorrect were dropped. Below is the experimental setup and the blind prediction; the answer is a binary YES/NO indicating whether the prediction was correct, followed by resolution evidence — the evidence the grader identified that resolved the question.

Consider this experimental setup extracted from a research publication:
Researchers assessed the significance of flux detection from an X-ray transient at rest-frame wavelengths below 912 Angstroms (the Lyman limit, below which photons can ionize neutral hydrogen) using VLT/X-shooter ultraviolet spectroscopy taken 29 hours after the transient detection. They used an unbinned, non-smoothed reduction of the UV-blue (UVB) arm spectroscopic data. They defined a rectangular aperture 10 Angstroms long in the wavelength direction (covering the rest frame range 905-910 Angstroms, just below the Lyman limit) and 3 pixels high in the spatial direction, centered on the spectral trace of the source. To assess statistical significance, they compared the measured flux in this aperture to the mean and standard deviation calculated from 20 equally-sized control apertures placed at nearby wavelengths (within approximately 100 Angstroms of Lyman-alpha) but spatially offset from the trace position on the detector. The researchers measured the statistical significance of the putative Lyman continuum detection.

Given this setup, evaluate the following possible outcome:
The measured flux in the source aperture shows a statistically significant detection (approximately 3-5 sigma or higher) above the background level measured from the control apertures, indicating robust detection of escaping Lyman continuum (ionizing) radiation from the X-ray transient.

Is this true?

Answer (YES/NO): YES